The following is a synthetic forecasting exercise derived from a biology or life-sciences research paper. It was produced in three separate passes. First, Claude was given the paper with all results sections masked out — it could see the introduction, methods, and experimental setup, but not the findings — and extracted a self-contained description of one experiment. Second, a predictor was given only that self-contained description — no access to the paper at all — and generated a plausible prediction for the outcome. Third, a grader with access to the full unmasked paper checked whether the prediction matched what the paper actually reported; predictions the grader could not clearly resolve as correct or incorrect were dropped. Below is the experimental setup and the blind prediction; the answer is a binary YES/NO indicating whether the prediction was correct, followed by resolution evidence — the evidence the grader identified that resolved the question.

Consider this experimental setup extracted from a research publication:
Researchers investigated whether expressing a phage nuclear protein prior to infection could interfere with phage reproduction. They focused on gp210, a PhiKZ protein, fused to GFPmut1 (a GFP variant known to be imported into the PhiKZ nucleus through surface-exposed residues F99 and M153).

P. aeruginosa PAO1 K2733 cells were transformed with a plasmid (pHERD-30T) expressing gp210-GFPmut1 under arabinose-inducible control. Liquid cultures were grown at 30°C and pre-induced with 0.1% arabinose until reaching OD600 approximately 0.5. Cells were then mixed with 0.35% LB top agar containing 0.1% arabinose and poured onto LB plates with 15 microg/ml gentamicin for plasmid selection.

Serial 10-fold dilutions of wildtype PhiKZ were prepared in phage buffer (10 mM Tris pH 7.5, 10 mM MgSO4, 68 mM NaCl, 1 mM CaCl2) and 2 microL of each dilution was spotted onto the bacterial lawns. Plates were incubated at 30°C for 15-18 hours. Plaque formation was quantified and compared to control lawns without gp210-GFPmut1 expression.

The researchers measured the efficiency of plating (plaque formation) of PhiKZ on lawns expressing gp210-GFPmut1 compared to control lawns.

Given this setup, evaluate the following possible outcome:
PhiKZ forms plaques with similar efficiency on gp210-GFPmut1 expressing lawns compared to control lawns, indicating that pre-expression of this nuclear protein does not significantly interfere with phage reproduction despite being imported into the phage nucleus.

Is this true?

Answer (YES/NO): NO